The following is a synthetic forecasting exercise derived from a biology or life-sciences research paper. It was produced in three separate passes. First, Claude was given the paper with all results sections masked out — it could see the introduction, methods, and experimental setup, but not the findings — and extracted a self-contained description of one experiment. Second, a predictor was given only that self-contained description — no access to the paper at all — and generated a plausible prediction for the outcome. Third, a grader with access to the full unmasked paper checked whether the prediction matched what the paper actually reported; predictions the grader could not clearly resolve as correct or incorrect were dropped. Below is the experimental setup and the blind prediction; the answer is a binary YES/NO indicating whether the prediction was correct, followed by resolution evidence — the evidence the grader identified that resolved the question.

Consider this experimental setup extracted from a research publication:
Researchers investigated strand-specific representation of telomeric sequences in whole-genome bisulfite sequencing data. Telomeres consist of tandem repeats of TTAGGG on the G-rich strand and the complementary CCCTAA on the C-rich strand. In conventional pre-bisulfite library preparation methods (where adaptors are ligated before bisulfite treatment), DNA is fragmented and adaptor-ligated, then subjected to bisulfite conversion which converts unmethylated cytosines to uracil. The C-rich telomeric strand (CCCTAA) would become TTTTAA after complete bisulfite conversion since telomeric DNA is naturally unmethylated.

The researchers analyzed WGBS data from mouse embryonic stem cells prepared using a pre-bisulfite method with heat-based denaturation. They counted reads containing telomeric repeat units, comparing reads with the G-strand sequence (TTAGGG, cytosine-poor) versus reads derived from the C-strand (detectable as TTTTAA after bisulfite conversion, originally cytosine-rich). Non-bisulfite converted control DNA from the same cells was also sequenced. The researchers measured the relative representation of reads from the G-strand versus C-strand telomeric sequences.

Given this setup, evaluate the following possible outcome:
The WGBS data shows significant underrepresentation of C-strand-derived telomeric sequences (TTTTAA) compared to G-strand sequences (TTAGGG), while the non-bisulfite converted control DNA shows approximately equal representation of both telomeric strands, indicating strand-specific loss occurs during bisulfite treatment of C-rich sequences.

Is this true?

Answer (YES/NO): YES